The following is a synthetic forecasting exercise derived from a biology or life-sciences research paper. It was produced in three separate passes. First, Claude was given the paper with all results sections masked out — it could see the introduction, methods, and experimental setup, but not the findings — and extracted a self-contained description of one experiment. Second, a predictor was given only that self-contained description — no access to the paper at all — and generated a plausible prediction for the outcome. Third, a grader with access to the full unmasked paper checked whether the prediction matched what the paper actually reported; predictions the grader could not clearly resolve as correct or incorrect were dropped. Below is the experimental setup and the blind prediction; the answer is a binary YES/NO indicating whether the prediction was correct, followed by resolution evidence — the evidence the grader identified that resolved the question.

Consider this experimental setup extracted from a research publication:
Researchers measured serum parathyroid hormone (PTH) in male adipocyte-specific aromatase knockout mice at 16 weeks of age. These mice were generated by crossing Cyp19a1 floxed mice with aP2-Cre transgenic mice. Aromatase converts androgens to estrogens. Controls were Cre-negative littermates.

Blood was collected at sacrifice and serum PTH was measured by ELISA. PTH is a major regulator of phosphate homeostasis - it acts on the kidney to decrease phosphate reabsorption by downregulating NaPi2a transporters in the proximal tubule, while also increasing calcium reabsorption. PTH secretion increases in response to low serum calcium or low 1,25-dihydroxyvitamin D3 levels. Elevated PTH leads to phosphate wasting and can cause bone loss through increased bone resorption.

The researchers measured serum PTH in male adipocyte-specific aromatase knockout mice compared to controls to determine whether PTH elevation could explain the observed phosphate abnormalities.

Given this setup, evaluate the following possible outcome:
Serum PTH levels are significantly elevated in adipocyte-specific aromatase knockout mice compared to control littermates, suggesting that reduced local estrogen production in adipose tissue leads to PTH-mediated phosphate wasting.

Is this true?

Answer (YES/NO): NO